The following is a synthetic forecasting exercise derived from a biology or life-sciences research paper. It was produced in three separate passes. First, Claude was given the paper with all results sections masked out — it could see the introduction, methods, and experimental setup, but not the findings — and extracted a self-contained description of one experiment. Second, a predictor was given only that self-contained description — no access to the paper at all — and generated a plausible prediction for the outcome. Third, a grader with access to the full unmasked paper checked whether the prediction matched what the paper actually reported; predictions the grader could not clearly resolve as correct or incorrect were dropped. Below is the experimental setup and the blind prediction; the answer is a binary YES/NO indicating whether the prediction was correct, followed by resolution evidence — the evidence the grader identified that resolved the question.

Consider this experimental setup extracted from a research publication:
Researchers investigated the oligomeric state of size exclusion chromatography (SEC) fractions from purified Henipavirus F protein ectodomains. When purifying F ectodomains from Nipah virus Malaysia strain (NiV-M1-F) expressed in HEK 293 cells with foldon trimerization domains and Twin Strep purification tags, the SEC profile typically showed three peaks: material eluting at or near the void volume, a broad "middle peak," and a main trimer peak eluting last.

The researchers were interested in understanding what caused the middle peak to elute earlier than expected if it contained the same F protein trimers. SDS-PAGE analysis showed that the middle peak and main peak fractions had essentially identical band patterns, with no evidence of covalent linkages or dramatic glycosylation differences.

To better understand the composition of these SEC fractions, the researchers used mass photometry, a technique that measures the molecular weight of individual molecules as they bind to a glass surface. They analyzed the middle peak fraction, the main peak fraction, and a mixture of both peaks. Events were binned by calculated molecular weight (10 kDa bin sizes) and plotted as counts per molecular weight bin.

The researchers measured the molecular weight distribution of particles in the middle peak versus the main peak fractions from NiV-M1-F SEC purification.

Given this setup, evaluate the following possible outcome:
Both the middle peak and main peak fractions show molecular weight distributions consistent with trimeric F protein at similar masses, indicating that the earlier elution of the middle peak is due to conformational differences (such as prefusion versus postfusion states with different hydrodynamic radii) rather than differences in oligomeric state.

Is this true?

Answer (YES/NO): NO